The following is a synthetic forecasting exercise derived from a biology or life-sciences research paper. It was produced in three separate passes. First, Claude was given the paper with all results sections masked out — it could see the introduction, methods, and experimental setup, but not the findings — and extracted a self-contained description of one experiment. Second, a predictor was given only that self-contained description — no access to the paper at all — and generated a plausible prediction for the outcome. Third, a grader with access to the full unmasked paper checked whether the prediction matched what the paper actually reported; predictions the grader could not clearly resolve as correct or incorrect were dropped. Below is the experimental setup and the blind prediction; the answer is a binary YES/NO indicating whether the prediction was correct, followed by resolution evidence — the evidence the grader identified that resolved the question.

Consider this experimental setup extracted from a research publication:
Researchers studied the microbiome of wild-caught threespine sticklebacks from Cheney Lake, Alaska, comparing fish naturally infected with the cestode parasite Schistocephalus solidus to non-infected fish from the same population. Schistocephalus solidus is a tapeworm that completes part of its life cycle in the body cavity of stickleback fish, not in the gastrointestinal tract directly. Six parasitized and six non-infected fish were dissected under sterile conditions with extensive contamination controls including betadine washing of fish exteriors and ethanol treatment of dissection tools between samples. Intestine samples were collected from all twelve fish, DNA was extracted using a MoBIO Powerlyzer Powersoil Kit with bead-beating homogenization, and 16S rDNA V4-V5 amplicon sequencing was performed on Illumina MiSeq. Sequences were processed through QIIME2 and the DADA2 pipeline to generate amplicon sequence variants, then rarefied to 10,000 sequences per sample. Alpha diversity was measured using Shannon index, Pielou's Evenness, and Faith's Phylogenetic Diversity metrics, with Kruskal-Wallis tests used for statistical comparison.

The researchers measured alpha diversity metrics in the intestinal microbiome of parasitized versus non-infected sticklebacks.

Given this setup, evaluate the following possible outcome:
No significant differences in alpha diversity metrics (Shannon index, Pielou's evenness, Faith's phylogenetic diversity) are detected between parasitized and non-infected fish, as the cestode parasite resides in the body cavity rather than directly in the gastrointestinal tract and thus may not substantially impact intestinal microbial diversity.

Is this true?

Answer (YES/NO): NO